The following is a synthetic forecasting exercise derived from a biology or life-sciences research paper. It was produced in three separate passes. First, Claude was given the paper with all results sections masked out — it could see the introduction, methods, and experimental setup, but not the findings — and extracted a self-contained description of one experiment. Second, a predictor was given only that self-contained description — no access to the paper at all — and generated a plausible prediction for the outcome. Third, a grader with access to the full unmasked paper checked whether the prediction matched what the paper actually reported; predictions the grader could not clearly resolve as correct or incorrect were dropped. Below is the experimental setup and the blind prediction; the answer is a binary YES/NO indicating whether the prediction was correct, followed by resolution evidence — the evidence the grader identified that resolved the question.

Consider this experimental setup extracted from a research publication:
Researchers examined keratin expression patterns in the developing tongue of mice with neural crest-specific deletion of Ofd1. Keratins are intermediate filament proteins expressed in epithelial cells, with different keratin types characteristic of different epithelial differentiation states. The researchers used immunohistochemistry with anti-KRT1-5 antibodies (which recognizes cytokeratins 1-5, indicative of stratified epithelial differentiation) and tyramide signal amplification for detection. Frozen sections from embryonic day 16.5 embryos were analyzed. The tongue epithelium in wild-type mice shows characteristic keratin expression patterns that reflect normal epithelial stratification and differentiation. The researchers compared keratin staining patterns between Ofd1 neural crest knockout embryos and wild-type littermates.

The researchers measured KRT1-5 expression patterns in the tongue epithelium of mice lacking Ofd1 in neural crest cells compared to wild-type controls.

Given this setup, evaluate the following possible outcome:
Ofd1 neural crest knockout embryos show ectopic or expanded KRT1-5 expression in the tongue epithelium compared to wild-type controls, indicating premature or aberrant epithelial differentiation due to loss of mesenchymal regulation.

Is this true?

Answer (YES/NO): NO